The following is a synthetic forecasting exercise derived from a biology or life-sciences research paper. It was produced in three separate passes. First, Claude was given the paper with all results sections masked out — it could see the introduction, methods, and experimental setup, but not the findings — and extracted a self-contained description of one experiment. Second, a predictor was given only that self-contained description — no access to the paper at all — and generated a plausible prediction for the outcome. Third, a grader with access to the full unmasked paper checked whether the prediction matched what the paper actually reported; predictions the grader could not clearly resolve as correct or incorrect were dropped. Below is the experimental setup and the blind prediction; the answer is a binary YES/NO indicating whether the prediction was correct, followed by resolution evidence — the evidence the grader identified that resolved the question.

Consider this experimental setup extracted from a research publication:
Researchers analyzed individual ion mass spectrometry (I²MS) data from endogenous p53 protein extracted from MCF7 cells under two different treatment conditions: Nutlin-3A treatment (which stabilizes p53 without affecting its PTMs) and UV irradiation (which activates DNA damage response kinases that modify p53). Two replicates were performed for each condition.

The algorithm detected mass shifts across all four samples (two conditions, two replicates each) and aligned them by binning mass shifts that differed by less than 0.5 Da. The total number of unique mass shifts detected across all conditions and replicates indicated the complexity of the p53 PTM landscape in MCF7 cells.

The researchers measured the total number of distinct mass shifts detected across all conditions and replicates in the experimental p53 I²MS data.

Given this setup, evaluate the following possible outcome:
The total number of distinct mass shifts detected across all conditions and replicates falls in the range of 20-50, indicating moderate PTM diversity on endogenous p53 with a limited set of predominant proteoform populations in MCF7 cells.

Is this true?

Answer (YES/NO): YES